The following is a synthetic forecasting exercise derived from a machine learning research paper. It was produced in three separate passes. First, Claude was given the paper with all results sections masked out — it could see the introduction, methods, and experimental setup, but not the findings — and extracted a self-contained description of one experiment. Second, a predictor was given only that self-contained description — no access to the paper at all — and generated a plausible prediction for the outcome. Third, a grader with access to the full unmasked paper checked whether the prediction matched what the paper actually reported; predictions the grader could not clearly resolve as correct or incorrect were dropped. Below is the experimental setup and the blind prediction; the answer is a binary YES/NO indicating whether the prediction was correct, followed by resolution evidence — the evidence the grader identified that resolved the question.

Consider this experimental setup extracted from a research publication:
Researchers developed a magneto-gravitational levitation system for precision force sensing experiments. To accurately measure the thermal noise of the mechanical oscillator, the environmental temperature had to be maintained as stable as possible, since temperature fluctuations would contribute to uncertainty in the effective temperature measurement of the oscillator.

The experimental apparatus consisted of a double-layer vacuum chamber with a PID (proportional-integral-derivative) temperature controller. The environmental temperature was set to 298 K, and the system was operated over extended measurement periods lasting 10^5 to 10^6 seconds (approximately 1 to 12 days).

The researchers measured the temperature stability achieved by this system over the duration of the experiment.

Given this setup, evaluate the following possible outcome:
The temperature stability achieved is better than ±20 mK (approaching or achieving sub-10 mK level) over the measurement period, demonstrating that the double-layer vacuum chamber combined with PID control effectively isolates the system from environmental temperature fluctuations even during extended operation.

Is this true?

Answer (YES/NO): NO